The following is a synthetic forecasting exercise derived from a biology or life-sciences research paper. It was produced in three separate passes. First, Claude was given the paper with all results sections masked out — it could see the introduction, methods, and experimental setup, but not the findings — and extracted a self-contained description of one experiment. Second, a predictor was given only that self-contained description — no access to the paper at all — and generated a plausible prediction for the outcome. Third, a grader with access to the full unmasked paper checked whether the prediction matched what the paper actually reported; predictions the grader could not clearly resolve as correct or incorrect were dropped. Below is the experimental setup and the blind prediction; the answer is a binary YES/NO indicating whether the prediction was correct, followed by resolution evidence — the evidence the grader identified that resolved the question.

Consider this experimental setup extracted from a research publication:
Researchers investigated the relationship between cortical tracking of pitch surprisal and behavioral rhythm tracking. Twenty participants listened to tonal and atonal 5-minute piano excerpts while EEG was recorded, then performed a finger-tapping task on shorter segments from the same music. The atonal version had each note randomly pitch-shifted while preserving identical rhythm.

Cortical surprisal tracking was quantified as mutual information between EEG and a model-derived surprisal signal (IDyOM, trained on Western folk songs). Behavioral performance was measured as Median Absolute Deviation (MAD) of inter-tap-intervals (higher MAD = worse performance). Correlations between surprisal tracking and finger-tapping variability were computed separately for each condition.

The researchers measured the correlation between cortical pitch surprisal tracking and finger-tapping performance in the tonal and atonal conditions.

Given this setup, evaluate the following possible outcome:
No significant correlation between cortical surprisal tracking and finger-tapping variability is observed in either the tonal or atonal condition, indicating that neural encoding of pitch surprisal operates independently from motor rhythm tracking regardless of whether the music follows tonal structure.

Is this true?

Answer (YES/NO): NO